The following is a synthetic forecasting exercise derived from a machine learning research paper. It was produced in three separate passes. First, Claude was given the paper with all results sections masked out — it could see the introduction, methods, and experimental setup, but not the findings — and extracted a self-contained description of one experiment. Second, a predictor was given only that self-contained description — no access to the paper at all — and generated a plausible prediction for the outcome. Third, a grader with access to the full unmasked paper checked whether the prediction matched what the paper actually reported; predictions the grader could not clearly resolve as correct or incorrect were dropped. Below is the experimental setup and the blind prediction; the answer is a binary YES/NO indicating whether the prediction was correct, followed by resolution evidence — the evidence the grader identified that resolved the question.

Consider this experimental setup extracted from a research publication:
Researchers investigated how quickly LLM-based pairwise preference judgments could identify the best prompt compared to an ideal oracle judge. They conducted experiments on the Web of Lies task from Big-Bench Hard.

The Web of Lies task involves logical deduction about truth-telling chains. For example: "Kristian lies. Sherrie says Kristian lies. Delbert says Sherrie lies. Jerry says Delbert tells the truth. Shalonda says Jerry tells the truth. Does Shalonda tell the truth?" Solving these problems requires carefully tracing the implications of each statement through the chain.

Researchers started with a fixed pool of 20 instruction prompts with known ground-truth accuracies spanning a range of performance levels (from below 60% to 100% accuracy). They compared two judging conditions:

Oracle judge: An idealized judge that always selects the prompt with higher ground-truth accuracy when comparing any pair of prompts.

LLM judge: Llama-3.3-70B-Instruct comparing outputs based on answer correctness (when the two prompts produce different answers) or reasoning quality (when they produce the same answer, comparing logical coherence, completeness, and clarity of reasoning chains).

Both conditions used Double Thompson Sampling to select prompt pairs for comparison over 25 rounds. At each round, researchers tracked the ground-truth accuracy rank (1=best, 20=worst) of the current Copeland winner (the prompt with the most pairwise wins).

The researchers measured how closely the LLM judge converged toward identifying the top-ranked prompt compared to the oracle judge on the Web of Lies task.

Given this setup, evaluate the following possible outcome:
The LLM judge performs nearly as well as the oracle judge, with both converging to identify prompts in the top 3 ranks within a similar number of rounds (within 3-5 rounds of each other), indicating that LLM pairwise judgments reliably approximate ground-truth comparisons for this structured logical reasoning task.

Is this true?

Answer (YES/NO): NO